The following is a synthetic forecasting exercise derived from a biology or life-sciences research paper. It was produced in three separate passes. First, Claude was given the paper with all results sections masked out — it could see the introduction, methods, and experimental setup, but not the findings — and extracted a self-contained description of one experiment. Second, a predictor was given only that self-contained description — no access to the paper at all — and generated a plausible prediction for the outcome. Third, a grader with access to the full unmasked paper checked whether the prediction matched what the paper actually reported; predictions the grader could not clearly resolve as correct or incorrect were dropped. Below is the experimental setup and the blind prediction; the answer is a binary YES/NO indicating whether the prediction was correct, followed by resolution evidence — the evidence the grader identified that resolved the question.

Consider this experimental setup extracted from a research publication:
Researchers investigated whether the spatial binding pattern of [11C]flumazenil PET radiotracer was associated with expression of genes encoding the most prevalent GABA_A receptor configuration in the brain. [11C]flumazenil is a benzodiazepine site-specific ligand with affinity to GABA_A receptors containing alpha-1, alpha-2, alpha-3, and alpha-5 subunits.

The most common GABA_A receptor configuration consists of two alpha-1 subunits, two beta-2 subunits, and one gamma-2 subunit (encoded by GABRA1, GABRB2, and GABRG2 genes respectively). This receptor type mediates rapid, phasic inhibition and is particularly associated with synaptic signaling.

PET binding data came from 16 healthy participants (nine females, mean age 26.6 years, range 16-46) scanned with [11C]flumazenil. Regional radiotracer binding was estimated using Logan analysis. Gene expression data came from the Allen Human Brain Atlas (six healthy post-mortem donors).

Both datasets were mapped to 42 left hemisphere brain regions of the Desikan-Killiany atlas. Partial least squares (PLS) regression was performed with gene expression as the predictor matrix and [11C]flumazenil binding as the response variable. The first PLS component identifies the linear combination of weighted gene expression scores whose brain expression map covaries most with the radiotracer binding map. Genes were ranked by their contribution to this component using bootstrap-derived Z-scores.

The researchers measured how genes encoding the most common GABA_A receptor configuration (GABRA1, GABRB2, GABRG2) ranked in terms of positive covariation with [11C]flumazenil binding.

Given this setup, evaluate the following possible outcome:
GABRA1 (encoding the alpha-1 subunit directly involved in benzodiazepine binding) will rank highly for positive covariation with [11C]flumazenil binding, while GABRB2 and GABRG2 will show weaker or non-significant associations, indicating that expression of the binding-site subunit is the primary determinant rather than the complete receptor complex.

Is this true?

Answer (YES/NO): NO